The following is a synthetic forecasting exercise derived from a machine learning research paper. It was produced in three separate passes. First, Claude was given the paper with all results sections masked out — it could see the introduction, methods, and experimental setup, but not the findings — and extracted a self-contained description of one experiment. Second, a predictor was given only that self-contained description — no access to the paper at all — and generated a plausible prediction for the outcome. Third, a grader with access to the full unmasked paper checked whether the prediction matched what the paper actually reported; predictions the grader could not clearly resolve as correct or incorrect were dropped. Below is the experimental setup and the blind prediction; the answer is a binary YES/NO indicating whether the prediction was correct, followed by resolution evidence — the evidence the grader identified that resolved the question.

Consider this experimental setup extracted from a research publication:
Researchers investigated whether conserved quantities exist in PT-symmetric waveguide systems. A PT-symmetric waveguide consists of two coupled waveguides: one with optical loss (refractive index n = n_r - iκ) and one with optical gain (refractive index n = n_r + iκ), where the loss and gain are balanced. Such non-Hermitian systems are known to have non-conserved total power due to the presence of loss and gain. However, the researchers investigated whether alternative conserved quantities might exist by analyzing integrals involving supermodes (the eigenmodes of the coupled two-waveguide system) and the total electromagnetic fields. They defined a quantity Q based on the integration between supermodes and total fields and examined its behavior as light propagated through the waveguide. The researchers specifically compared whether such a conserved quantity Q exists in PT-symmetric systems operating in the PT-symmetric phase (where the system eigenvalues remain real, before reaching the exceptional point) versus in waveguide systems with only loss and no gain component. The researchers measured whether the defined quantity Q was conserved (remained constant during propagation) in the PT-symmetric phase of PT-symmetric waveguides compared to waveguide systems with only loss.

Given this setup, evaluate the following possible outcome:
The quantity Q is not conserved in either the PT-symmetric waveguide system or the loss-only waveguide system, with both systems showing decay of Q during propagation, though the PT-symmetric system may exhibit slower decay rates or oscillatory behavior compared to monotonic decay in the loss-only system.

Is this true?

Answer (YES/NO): NO